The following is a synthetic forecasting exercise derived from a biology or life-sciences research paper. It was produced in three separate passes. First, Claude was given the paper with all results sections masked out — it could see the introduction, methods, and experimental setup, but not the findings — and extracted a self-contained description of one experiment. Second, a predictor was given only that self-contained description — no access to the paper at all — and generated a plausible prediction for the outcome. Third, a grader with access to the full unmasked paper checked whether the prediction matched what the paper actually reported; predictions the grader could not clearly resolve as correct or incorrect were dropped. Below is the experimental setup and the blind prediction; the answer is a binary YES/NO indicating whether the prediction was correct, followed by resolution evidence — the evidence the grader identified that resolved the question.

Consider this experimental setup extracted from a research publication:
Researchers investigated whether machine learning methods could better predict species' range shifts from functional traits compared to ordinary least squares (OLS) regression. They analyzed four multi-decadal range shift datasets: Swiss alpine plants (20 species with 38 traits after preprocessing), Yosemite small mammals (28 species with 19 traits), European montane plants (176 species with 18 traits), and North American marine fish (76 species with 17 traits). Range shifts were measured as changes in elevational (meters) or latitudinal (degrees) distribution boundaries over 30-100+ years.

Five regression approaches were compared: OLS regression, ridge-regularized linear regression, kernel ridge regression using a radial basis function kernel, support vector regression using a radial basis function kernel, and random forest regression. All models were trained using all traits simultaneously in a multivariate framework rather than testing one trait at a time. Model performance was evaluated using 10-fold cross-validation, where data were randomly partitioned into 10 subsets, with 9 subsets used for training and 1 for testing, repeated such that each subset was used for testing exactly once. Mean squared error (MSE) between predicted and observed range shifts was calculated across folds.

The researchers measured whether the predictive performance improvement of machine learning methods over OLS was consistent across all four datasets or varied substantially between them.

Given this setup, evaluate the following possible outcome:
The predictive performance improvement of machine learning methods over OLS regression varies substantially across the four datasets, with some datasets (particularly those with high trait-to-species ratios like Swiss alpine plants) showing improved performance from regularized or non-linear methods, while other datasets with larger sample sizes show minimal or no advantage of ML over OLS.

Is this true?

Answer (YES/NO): NO